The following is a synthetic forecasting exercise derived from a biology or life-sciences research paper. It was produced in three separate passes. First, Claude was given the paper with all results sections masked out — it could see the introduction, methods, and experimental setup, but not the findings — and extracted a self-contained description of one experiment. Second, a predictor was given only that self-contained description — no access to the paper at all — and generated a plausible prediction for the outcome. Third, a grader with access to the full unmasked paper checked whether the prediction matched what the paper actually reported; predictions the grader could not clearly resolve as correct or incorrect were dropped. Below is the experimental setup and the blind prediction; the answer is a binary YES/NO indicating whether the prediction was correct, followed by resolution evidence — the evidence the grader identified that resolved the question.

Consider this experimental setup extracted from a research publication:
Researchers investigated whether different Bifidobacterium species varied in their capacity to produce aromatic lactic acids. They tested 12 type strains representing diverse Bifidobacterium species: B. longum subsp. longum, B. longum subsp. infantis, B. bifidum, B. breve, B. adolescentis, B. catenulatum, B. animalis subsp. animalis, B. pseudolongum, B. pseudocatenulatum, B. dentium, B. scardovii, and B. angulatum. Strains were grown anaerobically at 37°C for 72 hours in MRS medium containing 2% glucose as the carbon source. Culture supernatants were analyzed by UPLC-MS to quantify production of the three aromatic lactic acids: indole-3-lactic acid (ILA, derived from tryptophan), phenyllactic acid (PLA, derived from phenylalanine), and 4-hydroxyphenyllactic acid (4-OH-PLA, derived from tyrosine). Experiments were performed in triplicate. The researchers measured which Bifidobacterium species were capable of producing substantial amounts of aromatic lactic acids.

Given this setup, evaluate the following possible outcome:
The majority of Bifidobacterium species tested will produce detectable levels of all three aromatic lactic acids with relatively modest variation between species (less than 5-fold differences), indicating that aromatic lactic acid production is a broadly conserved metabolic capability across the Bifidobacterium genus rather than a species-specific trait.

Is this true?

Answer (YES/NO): NO